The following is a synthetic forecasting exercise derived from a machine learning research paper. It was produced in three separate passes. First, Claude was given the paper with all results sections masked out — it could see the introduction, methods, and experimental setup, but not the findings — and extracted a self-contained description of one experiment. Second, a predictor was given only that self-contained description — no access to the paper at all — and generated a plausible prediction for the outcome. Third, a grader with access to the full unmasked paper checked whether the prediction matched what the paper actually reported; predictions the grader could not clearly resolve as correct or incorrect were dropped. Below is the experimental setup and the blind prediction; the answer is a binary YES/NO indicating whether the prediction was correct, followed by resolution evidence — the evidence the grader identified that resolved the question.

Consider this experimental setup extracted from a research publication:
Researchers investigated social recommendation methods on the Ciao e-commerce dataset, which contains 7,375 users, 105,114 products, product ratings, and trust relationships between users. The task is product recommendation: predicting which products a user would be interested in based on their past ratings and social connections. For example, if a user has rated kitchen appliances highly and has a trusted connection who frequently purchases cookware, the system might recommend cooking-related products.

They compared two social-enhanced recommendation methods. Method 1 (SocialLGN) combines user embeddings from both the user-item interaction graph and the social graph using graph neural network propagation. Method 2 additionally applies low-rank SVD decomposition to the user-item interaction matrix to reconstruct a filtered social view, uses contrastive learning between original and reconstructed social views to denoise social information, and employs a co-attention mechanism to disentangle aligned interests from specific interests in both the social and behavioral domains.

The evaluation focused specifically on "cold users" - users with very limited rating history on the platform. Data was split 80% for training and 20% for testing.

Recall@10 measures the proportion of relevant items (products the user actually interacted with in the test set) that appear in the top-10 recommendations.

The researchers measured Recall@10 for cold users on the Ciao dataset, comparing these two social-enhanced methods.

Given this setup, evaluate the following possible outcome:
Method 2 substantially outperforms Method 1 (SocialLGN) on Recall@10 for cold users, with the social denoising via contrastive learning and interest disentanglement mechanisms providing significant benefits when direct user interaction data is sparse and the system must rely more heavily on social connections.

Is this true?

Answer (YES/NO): NO